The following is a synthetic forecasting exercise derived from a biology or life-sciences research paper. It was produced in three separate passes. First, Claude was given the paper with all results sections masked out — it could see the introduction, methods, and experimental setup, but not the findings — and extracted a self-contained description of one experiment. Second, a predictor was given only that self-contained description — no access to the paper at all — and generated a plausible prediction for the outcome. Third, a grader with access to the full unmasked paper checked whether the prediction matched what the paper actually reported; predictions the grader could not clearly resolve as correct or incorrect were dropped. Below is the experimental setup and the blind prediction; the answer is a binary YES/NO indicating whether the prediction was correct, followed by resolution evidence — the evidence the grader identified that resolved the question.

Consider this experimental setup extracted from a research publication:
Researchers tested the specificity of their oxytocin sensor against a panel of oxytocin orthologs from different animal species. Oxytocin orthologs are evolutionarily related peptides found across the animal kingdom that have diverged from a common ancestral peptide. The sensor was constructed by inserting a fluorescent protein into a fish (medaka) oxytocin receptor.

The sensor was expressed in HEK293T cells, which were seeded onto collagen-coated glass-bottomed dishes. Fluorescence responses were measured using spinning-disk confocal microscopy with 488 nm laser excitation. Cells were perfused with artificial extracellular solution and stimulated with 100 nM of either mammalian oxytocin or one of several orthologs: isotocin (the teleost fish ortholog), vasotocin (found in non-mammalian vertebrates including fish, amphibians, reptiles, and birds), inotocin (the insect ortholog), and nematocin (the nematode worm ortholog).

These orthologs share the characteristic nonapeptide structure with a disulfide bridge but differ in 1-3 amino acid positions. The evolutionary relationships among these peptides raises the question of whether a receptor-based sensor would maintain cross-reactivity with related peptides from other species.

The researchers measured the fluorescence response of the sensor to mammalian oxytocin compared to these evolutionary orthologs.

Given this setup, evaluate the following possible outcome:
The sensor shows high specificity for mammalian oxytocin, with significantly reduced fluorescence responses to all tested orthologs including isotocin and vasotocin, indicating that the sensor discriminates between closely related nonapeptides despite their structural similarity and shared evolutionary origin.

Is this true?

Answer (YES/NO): NO